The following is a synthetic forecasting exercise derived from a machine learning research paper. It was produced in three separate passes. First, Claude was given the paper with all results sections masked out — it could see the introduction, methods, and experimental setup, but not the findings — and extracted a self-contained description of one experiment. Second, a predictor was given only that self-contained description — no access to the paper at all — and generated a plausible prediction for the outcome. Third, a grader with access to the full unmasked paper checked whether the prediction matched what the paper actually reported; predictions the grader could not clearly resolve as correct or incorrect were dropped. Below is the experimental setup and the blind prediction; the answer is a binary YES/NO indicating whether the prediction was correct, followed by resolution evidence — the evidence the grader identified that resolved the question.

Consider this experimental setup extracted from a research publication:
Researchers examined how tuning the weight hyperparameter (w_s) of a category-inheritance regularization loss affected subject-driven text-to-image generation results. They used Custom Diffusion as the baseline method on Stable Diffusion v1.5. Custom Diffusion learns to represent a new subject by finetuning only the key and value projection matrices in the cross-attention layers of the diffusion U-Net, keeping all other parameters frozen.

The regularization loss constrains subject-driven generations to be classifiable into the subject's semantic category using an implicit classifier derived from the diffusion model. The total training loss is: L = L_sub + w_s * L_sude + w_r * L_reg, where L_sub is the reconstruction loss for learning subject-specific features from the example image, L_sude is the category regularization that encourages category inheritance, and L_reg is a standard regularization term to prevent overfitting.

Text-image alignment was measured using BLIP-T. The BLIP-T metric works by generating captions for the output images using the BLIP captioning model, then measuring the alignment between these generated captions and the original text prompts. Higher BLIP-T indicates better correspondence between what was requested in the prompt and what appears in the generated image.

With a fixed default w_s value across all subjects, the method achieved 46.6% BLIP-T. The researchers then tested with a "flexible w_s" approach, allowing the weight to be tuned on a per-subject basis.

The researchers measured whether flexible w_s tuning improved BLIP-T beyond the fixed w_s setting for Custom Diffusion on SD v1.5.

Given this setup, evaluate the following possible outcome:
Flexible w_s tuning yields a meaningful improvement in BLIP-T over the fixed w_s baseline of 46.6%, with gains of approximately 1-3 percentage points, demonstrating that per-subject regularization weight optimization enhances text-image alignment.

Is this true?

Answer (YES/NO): NO